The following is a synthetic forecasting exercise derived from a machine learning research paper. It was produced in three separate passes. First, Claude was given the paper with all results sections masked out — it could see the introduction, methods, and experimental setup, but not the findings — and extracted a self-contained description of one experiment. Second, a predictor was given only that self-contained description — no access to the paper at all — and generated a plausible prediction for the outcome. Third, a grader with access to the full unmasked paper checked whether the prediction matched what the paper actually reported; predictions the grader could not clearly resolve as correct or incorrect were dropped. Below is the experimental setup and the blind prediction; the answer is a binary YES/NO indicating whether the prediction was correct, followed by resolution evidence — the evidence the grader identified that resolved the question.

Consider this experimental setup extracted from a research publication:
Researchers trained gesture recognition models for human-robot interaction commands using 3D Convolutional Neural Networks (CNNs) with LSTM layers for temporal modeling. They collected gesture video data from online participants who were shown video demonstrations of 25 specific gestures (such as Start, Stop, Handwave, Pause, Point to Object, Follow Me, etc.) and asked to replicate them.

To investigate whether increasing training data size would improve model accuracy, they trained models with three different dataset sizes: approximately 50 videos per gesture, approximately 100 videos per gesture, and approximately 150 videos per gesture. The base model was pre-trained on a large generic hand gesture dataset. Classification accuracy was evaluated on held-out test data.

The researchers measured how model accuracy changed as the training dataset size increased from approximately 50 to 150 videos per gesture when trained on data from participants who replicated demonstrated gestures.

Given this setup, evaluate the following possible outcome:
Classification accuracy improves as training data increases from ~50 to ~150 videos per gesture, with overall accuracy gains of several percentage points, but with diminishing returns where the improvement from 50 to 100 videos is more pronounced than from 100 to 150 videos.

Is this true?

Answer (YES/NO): NO